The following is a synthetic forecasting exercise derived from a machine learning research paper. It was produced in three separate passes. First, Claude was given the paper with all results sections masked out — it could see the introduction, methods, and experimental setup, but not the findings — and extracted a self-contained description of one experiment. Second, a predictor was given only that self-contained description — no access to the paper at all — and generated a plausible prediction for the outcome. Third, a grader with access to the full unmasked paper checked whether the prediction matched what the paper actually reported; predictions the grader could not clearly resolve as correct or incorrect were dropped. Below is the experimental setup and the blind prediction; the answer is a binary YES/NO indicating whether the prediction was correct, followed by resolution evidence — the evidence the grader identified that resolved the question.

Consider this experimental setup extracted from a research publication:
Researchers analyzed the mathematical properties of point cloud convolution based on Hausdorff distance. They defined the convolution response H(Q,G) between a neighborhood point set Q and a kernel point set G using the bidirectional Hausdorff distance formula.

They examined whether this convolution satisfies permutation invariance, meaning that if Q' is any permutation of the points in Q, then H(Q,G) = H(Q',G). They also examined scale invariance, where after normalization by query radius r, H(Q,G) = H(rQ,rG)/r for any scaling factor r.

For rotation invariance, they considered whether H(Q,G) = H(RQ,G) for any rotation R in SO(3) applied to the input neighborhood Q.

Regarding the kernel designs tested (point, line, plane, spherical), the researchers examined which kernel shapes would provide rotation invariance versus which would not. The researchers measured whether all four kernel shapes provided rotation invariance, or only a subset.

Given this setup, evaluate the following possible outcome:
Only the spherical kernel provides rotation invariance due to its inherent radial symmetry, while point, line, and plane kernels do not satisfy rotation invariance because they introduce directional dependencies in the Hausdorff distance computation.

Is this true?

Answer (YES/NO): NO